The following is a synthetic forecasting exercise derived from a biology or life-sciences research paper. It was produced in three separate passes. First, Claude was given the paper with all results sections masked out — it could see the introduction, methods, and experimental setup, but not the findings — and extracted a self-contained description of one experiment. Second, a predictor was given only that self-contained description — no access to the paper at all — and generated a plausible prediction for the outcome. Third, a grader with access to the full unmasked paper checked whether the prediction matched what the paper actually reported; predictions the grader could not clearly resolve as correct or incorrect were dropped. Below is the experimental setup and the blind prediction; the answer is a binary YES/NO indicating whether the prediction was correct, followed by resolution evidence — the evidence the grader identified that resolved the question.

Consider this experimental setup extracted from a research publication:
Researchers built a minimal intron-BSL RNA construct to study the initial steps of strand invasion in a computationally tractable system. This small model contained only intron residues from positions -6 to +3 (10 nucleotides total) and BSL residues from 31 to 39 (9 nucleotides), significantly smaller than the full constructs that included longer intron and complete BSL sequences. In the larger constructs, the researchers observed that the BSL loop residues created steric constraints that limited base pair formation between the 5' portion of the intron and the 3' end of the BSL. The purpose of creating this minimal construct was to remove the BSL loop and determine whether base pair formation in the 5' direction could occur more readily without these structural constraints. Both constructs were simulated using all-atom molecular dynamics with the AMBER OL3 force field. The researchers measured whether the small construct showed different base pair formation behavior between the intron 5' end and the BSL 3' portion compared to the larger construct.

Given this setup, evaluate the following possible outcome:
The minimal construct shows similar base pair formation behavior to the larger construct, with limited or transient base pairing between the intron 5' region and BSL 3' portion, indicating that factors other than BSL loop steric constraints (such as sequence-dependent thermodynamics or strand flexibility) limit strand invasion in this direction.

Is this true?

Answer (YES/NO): NO